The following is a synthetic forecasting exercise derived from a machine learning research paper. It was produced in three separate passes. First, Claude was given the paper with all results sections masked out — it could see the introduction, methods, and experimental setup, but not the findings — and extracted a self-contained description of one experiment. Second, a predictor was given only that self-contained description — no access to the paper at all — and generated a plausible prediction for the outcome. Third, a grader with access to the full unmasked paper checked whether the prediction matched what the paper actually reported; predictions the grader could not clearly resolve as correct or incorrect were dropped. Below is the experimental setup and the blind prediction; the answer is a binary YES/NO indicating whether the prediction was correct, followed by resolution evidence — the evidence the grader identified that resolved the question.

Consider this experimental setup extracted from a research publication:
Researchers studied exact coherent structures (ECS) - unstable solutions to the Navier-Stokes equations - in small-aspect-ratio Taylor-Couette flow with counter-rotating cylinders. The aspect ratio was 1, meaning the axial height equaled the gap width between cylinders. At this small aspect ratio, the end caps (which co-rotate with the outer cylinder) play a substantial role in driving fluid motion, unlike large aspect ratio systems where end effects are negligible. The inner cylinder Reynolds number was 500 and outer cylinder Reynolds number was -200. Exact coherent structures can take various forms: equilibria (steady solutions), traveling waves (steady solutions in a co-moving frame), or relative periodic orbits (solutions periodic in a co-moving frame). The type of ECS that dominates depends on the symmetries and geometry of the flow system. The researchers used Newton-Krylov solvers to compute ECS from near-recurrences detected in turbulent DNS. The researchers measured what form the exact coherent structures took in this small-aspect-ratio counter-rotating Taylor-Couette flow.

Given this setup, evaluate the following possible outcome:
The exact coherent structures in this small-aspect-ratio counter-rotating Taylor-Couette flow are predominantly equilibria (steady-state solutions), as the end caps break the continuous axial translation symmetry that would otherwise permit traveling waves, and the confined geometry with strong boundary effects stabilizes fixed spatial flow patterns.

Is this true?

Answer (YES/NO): NO